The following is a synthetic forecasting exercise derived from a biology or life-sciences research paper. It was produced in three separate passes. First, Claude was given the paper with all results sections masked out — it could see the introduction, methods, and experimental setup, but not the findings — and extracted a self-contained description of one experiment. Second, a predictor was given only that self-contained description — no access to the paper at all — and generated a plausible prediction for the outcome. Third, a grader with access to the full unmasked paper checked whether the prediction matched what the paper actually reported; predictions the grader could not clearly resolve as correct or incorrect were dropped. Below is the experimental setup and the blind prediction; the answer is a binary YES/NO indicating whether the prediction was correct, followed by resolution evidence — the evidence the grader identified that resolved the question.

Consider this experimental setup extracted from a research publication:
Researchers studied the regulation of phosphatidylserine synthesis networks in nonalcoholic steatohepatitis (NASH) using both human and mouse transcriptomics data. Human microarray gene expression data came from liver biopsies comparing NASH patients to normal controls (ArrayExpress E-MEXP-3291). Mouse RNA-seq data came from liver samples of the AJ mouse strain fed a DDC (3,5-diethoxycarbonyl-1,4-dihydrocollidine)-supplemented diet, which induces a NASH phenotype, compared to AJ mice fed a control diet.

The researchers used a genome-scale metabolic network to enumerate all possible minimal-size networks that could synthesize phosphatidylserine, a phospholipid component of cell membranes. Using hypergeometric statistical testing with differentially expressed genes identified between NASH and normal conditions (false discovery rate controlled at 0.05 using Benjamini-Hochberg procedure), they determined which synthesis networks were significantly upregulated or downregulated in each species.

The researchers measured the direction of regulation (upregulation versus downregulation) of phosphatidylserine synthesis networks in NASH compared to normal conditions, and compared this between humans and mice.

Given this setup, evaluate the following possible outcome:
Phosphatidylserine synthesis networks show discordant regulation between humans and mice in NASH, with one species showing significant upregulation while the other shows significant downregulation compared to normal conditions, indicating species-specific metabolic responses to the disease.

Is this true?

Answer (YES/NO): YES